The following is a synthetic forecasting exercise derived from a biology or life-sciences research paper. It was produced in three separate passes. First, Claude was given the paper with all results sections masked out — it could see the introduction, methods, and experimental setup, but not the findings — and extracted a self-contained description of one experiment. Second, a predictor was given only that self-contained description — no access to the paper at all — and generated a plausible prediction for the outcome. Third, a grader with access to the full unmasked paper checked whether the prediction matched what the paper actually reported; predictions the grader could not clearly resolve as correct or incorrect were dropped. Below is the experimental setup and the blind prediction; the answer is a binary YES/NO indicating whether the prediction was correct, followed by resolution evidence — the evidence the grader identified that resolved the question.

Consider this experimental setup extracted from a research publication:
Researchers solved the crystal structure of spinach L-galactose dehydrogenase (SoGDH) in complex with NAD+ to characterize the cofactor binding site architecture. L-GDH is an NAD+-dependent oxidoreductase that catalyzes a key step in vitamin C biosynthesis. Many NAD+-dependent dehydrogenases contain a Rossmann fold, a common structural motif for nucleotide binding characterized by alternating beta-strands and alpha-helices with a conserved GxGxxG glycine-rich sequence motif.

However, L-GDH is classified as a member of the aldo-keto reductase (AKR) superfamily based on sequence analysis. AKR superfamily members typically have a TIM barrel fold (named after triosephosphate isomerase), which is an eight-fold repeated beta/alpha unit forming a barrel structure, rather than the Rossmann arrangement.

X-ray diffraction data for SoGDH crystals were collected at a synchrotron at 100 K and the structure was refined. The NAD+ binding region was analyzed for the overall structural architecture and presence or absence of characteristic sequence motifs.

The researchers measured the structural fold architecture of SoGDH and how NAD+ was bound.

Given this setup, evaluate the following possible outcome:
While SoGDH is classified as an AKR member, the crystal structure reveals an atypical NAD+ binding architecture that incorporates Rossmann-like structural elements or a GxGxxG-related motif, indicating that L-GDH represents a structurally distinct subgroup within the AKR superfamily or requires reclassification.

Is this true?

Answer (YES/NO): NO